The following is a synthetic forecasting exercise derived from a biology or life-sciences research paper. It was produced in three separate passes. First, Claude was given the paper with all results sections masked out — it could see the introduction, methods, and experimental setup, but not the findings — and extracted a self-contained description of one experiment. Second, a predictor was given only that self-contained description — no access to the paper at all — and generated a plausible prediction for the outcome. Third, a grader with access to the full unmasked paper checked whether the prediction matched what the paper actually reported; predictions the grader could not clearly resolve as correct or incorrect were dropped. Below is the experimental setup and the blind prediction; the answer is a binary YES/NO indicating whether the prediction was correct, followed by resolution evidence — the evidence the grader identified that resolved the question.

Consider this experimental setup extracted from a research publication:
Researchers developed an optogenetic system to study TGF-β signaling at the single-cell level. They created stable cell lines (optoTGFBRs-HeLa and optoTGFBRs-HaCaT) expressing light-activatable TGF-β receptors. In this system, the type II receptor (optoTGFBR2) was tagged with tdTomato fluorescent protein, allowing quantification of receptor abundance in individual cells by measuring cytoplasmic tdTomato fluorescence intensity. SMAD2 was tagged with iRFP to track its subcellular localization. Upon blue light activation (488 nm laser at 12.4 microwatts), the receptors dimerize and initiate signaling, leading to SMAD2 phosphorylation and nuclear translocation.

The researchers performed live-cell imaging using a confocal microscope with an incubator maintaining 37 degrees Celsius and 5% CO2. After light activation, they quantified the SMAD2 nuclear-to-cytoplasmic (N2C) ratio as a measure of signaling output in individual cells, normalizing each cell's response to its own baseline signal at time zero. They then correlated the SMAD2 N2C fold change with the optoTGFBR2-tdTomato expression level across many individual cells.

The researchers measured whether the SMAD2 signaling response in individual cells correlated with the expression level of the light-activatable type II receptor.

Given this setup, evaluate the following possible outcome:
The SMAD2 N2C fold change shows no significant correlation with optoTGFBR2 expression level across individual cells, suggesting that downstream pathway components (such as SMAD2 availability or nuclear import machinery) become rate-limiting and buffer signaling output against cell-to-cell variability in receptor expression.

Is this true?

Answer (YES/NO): NO